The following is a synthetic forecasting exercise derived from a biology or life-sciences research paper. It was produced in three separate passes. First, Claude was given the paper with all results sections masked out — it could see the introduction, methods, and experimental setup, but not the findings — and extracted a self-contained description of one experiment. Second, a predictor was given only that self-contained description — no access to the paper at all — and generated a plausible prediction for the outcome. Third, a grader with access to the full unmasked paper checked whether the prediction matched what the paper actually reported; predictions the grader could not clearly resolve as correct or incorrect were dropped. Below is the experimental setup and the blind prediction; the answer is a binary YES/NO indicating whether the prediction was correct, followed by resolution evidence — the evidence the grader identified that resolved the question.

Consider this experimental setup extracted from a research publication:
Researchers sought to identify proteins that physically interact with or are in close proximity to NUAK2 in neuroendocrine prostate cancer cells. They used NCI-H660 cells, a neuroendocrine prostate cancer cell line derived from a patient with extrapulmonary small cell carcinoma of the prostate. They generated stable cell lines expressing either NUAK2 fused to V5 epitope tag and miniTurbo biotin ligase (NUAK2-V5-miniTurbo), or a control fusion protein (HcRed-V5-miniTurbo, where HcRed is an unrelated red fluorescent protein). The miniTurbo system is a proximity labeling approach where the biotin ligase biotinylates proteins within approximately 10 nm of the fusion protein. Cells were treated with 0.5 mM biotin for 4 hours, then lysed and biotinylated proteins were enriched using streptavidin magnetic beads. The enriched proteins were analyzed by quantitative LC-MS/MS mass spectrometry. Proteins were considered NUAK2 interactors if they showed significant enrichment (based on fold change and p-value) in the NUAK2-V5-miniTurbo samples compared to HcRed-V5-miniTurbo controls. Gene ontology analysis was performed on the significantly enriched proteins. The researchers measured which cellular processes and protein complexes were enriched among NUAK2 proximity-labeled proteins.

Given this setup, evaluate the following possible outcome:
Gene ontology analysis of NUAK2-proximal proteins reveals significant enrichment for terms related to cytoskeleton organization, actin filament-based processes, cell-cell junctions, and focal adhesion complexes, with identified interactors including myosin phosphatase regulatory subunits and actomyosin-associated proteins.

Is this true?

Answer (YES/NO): NO